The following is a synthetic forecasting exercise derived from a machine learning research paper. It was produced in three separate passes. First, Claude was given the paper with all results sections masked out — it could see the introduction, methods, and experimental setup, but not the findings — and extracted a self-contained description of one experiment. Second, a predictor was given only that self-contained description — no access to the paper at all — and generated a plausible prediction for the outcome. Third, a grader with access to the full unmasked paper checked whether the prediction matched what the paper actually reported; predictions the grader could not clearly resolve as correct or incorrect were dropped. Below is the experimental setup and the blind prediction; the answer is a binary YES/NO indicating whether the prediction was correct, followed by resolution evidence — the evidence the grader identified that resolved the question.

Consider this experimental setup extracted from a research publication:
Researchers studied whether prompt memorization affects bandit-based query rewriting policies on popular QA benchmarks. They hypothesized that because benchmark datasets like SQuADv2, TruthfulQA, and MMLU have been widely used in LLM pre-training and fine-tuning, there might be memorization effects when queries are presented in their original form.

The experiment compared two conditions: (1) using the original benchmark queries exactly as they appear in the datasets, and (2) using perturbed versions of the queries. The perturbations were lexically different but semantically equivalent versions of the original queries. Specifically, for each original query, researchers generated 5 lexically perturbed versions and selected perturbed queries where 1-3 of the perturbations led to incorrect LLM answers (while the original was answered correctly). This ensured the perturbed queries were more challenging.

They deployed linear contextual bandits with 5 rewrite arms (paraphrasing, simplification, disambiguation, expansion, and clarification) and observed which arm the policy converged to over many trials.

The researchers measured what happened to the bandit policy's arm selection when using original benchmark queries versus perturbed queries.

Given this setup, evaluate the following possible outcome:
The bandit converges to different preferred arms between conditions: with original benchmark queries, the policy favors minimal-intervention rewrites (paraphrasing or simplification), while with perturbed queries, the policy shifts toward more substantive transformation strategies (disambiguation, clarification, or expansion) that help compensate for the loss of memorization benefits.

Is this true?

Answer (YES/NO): NO